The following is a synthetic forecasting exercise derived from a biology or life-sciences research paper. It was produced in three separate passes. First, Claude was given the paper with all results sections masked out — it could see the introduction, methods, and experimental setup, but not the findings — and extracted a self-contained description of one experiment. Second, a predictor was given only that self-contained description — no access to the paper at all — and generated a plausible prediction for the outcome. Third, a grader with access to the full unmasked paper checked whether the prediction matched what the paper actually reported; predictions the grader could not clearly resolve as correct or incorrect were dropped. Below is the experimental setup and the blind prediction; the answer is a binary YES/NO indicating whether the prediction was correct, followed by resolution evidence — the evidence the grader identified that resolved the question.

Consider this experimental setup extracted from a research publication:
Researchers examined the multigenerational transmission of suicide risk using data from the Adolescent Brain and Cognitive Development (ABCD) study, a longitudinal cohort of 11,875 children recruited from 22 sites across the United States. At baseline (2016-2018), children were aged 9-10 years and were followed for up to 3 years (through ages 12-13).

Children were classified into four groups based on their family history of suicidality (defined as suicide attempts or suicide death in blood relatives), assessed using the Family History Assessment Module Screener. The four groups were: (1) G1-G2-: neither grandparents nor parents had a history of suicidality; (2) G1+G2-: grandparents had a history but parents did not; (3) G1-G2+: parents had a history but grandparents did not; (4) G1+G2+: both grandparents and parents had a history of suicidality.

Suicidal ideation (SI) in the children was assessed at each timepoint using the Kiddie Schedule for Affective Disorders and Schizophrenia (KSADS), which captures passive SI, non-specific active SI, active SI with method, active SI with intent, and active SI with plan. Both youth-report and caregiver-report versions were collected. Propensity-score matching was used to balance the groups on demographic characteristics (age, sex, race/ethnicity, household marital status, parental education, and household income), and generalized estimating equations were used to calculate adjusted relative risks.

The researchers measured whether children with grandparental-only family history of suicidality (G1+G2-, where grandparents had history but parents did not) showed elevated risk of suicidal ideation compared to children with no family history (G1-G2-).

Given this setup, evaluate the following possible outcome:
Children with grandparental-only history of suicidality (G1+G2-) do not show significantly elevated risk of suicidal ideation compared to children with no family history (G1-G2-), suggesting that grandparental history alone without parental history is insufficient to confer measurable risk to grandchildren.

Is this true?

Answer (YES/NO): NO